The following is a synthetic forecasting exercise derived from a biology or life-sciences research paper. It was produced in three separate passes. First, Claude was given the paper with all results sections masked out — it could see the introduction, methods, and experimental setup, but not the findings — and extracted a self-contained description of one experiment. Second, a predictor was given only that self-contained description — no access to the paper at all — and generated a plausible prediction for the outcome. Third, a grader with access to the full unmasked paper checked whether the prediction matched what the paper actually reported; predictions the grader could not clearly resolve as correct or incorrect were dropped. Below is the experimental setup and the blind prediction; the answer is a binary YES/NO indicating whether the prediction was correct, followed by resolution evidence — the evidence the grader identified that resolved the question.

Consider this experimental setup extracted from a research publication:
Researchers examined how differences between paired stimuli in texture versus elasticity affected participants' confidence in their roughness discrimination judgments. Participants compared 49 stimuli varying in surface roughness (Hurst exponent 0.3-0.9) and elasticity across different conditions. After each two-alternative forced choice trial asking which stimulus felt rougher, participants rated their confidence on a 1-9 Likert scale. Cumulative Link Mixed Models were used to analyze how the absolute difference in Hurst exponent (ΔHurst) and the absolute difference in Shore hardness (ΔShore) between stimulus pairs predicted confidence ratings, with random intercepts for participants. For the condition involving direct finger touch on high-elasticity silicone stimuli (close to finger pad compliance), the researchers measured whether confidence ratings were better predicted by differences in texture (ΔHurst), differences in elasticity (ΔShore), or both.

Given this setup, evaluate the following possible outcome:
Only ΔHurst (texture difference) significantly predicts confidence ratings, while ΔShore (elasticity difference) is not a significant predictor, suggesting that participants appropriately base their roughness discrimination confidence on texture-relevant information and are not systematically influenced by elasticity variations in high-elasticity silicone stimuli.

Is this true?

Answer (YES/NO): NO